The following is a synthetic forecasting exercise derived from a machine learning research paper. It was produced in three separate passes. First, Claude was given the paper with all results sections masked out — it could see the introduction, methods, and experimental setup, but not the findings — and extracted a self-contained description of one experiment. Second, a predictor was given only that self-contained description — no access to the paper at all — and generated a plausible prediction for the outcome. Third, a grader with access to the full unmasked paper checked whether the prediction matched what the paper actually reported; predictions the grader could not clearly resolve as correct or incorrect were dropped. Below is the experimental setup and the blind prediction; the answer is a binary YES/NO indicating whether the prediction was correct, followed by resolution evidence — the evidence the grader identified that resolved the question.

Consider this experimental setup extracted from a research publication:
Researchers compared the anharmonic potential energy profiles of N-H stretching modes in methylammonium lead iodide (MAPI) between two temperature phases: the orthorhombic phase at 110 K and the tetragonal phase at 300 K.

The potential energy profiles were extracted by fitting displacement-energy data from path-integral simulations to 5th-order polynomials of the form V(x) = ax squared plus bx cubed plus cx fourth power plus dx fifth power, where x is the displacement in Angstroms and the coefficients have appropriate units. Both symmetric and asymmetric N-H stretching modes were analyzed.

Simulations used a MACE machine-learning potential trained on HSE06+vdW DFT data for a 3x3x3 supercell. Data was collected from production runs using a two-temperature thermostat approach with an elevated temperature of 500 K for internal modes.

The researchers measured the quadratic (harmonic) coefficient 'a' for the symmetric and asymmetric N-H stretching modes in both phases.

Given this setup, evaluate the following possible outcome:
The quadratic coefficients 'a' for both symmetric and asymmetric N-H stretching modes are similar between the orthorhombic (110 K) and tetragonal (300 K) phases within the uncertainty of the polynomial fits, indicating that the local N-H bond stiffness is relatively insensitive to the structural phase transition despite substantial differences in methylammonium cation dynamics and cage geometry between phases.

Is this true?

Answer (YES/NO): NO